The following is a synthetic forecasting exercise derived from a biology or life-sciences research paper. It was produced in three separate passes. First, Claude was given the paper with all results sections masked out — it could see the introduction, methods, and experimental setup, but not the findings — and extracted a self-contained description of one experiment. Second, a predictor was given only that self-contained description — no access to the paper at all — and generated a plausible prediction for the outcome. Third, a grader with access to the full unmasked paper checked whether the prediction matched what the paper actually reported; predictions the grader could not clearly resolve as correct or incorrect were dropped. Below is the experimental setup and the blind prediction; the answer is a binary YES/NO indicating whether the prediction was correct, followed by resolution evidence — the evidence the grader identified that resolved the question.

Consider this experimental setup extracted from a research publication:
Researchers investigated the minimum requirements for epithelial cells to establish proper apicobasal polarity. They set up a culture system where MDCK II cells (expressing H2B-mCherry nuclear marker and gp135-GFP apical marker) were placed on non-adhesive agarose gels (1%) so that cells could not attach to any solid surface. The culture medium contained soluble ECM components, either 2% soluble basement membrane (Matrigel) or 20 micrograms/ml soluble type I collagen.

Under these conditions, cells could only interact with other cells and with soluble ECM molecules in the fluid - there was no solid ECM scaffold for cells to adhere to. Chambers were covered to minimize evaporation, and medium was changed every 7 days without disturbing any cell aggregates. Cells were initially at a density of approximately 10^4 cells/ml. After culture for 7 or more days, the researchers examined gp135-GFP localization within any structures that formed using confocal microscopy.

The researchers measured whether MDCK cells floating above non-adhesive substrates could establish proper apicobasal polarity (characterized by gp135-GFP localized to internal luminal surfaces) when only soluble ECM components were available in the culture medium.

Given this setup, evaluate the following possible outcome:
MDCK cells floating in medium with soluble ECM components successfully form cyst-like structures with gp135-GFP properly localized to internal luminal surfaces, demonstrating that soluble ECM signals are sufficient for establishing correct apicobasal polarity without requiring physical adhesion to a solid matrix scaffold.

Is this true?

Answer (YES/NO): YES